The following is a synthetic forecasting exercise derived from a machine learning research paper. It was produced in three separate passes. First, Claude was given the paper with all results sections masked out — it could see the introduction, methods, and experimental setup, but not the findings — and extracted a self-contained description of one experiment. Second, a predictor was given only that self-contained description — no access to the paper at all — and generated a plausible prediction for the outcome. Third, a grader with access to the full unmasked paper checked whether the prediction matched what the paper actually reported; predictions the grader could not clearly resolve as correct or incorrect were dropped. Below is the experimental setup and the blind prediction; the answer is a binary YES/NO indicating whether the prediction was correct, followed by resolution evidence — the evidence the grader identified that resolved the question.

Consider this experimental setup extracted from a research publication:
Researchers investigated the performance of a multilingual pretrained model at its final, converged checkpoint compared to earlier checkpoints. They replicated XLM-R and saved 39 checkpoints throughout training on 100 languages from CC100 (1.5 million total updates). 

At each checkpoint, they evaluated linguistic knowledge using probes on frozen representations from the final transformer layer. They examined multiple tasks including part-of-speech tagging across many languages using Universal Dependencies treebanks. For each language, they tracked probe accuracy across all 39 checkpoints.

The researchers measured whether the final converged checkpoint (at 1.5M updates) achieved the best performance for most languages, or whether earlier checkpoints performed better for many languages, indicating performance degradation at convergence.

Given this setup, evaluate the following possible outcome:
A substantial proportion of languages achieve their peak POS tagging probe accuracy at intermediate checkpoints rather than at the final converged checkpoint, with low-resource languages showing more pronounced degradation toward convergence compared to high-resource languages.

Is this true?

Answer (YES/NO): NO